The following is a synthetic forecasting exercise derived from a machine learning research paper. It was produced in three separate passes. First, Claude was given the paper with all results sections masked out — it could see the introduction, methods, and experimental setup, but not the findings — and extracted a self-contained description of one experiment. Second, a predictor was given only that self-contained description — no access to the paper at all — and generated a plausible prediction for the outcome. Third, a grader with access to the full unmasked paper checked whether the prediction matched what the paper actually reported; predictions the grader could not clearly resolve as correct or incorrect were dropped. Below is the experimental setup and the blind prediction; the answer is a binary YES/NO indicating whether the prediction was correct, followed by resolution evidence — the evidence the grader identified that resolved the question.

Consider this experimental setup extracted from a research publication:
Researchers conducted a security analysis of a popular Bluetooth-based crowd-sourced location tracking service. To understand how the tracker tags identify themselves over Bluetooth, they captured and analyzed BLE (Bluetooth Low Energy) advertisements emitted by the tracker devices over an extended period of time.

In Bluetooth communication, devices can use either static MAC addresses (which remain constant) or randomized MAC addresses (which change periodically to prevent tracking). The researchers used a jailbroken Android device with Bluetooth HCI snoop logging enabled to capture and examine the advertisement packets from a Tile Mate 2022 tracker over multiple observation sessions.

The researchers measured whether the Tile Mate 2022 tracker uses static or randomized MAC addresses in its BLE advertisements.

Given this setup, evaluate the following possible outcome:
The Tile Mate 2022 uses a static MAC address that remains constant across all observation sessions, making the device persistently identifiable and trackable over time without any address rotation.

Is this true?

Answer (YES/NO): YES